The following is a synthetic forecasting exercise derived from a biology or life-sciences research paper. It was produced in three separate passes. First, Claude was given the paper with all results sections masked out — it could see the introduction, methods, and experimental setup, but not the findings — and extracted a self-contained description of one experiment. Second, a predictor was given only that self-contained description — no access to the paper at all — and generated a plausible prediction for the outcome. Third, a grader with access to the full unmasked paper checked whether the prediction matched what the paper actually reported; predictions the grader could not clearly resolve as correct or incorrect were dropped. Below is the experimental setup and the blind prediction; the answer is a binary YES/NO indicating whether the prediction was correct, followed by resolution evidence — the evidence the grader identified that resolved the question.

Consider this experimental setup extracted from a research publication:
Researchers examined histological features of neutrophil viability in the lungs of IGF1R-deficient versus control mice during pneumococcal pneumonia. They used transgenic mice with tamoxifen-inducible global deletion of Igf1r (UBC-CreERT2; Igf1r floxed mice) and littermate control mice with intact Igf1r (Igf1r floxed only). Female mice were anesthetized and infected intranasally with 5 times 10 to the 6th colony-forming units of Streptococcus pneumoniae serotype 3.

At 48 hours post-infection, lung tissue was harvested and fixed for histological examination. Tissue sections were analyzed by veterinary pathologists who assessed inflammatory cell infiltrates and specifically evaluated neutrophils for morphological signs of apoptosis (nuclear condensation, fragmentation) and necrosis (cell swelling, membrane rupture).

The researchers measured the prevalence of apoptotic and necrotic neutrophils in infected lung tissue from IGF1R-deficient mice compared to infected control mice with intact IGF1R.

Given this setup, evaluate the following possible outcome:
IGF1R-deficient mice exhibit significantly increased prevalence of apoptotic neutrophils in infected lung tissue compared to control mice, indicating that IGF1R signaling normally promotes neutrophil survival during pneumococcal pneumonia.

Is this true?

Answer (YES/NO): NO